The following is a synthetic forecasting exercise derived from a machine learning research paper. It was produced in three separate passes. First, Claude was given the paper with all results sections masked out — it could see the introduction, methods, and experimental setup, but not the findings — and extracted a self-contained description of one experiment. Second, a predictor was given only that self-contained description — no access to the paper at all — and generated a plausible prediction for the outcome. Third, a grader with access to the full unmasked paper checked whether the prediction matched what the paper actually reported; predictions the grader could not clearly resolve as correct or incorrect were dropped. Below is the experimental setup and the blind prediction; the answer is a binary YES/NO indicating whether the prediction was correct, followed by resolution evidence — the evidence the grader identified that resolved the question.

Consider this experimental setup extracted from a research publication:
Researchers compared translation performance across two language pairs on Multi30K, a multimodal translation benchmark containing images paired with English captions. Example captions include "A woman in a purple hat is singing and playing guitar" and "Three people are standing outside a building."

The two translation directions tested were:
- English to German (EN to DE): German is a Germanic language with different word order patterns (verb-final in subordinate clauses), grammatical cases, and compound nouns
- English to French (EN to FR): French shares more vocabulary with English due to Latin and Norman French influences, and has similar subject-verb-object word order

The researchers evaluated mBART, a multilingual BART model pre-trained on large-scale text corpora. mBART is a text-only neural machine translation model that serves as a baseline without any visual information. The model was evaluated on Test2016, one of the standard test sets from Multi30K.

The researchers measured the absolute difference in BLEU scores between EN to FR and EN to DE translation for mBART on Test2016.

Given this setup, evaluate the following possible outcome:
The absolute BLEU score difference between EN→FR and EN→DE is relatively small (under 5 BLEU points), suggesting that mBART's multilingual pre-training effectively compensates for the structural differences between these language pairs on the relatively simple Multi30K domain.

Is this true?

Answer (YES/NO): NO